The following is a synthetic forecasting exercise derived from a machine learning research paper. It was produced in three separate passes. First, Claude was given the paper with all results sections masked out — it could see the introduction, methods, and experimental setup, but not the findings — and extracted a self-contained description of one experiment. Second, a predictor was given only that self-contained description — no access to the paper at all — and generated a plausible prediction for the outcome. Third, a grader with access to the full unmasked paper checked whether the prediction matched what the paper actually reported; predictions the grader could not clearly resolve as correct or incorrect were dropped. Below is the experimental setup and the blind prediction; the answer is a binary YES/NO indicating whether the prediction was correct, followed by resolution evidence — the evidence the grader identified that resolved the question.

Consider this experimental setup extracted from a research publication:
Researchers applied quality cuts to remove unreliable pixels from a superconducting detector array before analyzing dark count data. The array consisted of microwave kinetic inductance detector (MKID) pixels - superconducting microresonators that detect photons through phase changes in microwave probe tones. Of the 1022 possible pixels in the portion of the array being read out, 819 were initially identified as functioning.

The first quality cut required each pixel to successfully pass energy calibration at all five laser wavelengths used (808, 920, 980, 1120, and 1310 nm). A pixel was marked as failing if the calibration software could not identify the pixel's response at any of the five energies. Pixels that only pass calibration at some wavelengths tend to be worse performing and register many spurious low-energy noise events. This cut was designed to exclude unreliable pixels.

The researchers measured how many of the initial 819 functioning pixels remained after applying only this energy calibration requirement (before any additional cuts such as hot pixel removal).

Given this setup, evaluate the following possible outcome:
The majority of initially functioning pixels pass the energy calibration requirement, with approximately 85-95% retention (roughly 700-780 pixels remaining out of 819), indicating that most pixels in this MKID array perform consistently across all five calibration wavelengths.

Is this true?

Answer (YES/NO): YES